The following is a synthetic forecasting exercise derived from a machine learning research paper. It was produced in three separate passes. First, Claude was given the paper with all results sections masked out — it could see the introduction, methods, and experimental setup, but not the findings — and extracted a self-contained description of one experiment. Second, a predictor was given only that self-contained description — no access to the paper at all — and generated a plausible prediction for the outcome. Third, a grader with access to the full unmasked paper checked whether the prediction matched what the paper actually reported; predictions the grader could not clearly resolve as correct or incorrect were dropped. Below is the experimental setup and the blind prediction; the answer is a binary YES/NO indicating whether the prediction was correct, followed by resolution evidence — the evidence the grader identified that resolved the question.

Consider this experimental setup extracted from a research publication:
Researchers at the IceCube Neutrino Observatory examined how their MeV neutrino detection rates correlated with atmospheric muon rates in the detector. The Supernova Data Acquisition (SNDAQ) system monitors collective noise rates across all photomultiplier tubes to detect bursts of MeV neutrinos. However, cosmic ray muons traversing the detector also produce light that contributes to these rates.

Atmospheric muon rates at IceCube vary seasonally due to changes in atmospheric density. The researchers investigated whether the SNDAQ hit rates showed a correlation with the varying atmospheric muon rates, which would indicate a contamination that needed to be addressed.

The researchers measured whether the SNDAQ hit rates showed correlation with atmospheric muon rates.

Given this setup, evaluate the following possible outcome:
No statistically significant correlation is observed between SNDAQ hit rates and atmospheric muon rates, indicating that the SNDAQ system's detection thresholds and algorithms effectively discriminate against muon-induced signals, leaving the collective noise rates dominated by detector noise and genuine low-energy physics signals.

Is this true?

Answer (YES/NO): NO